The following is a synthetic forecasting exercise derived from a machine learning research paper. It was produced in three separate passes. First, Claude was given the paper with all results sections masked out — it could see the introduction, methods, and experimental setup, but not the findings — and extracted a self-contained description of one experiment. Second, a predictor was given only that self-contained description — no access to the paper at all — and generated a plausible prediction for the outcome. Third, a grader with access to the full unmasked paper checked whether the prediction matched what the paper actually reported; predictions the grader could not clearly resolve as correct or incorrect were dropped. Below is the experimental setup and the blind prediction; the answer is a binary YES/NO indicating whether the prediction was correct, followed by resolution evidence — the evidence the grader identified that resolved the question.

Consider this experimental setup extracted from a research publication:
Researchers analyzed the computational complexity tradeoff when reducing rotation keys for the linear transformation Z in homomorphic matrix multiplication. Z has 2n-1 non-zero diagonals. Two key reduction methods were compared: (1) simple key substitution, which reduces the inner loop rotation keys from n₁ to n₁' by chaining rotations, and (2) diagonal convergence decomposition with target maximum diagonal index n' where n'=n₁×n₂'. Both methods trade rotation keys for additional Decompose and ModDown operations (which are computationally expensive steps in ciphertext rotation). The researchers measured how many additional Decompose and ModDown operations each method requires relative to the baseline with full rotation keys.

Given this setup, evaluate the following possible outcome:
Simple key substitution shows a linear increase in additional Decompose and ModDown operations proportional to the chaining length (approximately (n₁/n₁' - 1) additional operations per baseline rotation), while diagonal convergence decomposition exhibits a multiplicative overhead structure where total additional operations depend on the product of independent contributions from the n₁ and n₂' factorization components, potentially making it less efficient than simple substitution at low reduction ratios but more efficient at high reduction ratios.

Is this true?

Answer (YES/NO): NO